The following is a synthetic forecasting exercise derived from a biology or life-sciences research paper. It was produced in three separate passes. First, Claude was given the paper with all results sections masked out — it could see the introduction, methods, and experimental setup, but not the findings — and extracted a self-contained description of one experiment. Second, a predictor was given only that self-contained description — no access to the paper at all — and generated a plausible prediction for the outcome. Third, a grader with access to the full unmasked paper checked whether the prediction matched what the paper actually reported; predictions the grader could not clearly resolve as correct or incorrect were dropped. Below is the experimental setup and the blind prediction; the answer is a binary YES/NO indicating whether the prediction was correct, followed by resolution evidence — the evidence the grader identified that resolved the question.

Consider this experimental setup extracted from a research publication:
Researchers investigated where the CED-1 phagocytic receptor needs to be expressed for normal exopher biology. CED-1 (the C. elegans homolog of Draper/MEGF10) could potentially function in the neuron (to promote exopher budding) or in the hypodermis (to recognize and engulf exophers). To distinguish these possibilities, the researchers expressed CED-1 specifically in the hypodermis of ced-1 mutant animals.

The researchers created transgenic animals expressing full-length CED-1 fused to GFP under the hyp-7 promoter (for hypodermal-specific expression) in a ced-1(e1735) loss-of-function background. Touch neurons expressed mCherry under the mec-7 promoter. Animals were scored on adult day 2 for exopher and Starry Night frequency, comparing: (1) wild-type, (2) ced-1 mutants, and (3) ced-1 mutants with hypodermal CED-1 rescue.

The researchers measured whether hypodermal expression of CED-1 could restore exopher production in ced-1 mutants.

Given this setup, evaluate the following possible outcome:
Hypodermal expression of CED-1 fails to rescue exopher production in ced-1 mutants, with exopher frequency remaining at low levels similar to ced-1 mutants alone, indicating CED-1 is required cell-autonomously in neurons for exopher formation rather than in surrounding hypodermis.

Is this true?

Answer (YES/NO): NO